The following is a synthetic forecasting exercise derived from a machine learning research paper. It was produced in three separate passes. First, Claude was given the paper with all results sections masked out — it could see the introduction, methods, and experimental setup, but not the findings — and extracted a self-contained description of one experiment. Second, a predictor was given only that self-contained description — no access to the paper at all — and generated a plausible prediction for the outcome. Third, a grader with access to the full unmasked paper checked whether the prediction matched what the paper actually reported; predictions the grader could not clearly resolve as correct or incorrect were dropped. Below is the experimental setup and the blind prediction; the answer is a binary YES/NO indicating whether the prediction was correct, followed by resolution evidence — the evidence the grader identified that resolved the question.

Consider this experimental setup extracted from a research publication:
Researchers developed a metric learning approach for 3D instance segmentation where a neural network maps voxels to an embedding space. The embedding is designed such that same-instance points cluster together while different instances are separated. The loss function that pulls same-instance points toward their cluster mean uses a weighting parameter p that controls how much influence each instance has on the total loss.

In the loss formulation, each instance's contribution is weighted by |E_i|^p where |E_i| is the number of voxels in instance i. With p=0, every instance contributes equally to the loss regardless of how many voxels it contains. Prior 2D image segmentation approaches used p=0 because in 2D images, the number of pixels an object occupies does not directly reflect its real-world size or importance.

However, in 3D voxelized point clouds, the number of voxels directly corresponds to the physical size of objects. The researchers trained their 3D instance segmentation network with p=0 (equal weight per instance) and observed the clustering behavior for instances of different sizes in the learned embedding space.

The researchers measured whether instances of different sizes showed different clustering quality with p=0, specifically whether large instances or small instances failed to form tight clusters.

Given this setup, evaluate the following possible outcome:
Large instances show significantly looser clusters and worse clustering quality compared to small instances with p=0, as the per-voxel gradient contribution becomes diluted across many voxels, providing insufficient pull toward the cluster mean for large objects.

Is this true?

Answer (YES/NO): YES